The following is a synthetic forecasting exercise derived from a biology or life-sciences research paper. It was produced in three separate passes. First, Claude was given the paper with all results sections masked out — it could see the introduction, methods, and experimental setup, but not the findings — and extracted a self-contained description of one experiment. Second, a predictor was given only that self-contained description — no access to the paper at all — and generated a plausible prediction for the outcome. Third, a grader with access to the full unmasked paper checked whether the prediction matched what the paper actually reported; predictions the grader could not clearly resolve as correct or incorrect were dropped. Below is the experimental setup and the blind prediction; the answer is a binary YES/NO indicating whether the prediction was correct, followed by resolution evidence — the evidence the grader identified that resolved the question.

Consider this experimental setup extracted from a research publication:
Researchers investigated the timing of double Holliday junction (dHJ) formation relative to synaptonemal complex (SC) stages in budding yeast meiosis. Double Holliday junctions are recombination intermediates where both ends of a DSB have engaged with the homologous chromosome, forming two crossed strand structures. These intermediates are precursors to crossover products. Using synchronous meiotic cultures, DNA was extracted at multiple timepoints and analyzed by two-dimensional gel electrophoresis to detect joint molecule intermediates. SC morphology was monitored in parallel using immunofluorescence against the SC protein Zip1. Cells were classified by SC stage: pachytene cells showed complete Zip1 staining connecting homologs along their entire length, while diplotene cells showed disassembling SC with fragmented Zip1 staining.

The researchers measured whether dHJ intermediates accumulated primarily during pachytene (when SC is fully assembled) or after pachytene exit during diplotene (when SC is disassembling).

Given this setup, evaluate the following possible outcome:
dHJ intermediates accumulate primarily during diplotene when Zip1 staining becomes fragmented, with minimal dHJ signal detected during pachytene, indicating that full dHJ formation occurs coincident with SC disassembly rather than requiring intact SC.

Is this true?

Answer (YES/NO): YES